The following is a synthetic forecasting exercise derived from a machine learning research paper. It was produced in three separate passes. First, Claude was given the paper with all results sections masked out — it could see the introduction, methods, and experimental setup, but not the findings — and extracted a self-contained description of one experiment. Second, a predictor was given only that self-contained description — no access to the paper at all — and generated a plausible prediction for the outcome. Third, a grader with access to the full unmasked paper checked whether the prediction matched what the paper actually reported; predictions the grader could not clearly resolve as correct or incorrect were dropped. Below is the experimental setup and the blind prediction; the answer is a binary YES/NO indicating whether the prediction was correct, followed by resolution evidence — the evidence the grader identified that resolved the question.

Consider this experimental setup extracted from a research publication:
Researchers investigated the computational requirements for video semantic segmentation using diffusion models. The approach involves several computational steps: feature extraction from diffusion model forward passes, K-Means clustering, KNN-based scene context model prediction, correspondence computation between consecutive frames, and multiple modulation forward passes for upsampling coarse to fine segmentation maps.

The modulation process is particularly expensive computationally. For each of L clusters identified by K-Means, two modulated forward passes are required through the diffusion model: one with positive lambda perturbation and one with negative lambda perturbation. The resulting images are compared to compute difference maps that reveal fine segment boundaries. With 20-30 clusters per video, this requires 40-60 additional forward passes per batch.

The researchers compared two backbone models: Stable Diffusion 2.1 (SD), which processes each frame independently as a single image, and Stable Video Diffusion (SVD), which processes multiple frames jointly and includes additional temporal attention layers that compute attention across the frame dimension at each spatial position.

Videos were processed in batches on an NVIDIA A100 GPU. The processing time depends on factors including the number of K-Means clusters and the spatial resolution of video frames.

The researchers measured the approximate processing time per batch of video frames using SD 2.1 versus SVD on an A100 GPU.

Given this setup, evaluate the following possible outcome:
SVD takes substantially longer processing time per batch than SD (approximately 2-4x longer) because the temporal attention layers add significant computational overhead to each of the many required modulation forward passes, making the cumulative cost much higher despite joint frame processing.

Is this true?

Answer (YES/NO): YES